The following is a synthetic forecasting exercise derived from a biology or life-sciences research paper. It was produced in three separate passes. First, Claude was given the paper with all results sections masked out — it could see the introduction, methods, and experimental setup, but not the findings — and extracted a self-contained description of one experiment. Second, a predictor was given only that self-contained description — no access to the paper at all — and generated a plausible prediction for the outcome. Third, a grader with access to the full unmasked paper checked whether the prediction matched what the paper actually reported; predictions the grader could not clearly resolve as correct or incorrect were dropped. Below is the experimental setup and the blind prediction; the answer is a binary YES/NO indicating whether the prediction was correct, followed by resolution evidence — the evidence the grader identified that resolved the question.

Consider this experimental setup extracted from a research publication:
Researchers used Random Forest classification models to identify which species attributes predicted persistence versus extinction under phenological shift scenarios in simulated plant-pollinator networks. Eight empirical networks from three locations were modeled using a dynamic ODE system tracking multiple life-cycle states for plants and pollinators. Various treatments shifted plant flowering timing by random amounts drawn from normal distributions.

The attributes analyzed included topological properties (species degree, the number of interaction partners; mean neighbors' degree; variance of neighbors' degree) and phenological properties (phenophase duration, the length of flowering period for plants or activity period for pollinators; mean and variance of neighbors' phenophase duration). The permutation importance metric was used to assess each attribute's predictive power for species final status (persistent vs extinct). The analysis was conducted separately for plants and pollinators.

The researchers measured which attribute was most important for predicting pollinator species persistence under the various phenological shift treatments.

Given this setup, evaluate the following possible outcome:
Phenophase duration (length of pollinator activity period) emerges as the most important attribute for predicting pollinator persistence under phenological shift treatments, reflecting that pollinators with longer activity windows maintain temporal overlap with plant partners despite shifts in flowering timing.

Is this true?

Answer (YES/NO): NO